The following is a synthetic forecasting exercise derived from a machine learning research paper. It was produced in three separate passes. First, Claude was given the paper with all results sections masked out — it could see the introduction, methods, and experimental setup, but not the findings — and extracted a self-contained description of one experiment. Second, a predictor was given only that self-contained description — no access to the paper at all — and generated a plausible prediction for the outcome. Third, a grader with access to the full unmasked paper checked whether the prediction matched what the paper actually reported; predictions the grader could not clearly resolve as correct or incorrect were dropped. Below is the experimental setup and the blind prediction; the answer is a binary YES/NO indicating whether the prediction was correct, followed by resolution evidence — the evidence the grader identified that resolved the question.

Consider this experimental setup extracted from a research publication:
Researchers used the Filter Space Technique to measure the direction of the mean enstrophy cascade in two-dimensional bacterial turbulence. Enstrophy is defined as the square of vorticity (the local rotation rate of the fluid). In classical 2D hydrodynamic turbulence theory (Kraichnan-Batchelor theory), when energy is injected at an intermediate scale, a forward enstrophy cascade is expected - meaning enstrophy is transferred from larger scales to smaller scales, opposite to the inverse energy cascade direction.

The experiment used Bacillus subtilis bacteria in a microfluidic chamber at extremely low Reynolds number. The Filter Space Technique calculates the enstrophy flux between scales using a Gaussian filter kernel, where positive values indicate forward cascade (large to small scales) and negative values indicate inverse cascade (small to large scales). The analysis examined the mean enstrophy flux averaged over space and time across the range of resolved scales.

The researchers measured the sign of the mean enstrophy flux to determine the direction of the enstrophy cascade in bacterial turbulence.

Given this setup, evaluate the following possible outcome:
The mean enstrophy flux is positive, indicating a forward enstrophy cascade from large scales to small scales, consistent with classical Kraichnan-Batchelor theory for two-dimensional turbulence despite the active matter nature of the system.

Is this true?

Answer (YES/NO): YES